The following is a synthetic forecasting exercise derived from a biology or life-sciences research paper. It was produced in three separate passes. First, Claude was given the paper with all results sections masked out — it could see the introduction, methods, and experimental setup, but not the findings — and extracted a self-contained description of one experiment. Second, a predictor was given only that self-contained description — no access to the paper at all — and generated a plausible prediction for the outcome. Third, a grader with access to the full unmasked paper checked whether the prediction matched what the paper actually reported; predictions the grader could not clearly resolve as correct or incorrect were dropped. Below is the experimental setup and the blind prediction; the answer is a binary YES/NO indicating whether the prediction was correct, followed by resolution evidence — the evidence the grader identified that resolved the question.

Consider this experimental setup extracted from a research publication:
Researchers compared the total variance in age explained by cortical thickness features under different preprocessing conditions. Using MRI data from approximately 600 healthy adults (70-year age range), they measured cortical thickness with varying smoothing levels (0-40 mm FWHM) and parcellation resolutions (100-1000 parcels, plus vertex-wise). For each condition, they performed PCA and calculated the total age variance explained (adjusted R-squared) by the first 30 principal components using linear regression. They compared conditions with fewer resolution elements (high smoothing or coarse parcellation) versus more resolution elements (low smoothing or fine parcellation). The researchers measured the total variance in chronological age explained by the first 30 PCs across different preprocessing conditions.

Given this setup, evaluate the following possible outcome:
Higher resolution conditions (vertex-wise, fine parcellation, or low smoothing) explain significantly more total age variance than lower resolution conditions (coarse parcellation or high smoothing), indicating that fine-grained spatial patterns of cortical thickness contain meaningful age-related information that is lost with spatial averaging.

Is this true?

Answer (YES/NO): YES